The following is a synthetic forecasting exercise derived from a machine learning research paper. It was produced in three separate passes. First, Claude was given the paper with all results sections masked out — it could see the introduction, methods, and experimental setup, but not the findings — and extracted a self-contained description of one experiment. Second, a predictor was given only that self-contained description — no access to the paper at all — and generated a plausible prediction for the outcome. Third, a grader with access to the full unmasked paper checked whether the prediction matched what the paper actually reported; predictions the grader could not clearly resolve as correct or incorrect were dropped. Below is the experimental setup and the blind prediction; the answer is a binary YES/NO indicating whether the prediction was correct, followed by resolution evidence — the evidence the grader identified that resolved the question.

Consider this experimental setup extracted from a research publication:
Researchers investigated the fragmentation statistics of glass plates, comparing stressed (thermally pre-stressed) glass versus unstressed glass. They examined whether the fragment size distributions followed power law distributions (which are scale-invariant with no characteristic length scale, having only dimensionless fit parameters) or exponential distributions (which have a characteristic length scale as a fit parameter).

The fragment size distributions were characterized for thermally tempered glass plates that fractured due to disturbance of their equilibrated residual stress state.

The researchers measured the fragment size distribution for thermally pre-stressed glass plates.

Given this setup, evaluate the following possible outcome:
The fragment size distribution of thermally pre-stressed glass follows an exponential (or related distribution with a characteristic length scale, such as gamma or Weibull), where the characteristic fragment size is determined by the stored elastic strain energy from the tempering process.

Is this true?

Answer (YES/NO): YES